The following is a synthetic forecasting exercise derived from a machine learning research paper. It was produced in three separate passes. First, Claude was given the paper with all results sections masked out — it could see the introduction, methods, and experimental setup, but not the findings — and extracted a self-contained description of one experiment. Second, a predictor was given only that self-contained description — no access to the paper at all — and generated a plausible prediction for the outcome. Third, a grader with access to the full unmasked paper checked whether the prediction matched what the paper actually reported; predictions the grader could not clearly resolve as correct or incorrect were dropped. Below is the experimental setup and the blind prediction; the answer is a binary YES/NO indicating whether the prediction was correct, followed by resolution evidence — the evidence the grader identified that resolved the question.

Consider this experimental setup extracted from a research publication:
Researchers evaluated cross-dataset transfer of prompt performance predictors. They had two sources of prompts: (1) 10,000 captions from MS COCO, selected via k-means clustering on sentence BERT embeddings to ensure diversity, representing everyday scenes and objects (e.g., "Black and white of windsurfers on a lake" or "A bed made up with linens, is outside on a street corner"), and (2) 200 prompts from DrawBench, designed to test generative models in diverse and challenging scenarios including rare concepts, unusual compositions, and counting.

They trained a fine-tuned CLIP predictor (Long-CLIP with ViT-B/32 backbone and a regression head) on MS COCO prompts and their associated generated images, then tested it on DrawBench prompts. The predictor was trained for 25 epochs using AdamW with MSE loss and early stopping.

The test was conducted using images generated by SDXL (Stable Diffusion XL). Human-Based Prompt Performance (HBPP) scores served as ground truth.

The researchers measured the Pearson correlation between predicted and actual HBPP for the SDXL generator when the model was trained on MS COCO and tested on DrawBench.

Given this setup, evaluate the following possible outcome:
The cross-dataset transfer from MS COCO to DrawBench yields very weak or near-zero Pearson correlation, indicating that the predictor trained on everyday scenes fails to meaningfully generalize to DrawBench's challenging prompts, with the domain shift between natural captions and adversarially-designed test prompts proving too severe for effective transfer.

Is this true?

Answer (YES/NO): NO